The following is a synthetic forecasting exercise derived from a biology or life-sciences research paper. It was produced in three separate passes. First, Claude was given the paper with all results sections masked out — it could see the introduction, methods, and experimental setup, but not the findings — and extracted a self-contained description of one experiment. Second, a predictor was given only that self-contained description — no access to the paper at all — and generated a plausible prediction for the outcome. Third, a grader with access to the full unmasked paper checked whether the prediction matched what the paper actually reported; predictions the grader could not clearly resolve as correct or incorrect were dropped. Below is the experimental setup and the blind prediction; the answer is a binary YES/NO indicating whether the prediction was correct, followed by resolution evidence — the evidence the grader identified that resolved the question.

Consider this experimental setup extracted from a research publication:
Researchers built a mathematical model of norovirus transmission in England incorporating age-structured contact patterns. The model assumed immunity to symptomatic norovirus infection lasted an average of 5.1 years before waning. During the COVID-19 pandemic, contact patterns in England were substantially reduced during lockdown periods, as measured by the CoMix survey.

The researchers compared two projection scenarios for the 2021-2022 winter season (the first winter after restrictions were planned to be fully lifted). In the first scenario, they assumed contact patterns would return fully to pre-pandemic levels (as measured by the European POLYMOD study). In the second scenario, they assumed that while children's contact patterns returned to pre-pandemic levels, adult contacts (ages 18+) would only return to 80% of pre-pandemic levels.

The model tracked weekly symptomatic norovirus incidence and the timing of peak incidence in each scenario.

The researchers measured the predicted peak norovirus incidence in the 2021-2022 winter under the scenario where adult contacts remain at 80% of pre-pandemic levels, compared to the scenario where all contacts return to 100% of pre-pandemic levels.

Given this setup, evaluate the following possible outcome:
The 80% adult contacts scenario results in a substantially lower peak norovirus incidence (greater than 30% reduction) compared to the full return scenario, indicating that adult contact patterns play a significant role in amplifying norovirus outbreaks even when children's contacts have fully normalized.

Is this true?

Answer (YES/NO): YES